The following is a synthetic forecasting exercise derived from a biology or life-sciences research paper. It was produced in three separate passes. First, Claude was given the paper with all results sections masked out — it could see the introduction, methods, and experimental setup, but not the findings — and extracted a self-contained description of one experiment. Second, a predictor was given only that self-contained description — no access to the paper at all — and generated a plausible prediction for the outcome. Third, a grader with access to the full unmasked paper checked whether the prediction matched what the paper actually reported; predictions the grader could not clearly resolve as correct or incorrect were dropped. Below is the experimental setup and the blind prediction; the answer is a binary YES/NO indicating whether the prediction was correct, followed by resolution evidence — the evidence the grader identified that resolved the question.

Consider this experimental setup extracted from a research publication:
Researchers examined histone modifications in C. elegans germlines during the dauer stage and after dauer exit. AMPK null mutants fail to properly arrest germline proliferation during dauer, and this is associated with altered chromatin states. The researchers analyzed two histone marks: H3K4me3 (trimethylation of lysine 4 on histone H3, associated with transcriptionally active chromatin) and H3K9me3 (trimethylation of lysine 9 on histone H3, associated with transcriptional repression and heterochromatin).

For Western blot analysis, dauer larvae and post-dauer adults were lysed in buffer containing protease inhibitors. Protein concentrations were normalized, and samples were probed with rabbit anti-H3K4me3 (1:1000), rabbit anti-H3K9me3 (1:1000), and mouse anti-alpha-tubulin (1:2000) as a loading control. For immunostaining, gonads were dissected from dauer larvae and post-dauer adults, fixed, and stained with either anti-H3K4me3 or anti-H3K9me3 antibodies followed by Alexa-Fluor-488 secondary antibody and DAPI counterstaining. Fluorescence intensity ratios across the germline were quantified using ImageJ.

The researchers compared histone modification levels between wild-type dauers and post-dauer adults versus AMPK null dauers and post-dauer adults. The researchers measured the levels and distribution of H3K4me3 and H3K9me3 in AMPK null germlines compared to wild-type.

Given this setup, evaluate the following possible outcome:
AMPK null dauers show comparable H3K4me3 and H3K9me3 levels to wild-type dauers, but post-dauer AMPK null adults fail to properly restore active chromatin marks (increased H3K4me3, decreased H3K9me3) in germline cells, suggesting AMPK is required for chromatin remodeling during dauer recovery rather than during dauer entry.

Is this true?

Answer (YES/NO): NO